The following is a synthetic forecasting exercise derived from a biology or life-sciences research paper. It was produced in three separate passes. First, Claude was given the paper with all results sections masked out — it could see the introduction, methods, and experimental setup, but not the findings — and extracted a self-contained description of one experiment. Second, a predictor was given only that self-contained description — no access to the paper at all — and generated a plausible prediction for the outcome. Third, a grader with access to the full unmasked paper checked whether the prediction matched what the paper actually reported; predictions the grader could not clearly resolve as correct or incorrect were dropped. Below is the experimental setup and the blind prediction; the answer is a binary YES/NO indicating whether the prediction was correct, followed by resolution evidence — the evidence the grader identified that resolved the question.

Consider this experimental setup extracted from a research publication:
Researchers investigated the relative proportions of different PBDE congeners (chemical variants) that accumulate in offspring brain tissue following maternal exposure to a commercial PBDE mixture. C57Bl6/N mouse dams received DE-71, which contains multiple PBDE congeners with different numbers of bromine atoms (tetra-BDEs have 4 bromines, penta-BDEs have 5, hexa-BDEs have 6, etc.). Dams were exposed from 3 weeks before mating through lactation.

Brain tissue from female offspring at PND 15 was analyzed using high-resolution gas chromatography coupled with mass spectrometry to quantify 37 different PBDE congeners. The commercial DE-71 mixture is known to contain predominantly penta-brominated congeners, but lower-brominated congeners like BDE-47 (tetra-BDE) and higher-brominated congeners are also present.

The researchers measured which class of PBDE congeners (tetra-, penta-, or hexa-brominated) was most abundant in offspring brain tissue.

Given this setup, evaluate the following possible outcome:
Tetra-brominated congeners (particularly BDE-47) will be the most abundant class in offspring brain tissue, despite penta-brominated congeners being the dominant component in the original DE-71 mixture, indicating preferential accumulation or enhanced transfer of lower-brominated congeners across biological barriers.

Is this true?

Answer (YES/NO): NO